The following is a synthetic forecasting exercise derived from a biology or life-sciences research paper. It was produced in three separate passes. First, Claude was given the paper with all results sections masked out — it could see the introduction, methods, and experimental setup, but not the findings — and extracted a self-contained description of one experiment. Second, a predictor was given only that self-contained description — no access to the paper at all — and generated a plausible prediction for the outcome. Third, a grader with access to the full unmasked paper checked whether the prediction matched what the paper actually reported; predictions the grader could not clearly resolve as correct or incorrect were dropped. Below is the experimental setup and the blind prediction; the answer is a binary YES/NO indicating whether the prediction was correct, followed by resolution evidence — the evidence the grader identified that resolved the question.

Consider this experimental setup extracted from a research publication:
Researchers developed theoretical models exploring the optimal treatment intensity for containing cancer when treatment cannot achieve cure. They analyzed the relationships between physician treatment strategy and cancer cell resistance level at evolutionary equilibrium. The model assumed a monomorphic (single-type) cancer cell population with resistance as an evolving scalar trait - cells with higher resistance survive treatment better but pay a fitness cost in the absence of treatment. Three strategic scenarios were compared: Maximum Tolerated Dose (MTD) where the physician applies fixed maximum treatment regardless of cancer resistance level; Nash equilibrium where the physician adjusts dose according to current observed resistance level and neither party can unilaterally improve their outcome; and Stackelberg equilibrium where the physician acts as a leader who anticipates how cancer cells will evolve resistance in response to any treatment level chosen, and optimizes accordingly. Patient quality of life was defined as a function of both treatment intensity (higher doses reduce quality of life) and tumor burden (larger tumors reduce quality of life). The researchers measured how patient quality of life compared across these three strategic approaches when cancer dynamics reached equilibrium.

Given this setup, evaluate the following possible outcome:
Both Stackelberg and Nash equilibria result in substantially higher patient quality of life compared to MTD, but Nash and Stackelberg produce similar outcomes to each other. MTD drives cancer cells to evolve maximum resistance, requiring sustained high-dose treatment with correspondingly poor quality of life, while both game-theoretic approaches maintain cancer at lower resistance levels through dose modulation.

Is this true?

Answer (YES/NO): NO